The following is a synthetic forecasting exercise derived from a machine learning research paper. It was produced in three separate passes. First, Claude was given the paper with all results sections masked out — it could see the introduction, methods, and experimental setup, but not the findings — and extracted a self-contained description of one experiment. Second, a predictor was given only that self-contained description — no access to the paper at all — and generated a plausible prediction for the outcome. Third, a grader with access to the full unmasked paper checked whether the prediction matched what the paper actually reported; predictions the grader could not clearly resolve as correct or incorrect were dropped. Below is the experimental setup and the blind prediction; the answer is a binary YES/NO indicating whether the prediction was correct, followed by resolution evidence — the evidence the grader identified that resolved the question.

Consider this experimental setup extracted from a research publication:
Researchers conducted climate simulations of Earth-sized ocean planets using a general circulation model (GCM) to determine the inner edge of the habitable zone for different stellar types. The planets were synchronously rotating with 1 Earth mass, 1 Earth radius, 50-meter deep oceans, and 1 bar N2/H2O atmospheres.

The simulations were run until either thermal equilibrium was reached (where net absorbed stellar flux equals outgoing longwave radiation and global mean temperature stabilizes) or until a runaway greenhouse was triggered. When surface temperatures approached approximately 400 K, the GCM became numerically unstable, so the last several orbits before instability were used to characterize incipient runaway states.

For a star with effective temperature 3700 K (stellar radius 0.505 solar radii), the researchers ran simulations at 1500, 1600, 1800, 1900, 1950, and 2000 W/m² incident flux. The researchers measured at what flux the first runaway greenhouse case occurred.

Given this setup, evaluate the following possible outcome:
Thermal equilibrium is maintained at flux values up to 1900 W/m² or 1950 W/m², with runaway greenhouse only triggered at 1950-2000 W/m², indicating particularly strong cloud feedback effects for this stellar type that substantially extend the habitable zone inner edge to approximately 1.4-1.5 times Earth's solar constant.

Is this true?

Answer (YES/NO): YES